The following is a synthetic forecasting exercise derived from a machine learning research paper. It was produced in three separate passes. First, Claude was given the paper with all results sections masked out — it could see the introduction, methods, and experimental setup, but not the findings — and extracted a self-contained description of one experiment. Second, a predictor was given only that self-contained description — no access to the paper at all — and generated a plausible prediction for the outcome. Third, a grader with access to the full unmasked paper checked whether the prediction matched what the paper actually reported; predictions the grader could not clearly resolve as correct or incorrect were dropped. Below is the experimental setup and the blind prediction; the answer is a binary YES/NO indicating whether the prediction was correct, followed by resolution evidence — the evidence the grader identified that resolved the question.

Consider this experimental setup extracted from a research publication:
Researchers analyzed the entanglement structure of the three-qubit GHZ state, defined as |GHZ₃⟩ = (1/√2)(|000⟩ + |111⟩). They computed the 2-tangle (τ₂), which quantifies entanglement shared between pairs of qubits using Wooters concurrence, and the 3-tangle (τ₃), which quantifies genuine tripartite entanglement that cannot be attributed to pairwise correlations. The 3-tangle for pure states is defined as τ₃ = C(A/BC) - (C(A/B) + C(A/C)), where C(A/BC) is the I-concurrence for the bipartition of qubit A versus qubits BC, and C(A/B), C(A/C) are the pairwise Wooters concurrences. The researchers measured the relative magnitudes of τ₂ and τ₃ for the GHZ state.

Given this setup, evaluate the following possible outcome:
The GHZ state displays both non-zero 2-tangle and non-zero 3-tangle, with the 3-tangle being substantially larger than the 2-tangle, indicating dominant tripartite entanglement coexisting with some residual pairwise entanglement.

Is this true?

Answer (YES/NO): NO